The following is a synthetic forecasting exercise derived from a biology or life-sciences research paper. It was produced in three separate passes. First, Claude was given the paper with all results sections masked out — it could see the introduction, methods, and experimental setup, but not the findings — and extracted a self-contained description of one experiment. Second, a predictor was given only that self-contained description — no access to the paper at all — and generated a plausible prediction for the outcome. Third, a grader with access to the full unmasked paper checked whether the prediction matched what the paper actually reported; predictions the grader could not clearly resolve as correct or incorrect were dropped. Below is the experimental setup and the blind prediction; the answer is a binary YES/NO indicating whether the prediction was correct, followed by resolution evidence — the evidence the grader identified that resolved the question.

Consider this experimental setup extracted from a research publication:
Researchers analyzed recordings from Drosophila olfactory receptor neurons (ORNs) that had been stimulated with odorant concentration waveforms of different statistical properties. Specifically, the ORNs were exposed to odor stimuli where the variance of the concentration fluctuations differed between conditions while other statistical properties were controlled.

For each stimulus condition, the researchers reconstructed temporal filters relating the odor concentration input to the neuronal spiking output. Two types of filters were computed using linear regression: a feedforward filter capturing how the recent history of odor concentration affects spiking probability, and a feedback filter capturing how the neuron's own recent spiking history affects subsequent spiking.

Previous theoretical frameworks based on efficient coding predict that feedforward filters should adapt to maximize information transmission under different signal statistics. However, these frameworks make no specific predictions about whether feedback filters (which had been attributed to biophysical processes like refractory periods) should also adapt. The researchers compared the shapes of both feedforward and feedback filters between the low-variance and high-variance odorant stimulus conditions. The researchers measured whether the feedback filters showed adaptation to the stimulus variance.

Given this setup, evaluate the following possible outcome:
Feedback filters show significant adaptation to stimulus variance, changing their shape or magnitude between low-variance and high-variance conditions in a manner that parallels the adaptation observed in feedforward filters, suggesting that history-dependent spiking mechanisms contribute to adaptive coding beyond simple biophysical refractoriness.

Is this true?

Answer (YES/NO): YES